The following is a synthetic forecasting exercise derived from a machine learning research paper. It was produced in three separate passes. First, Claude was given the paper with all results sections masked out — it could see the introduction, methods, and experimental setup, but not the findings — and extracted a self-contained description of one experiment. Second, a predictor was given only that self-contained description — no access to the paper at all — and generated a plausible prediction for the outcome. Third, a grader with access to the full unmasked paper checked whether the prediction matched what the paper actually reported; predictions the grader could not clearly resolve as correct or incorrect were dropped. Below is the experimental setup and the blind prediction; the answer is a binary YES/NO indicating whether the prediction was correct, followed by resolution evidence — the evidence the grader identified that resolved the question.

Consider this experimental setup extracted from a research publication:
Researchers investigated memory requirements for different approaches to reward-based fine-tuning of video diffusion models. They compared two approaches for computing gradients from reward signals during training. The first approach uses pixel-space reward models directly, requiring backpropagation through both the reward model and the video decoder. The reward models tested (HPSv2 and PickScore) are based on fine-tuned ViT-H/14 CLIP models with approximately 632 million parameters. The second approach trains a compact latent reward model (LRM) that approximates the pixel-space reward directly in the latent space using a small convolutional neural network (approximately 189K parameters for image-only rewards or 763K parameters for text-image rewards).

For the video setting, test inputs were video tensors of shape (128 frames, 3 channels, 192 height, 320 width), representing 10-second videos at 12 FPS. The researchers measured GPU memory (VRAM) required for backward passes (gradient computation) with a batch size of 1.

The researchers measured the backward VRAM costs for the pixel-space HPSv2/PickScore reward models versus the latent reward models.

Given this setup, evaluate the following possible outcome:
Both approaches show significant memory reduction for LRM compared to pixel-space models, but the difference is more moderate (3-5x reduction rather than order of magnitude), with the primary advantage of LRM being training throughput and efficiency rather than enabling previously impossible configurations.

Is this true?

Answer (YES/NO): NO